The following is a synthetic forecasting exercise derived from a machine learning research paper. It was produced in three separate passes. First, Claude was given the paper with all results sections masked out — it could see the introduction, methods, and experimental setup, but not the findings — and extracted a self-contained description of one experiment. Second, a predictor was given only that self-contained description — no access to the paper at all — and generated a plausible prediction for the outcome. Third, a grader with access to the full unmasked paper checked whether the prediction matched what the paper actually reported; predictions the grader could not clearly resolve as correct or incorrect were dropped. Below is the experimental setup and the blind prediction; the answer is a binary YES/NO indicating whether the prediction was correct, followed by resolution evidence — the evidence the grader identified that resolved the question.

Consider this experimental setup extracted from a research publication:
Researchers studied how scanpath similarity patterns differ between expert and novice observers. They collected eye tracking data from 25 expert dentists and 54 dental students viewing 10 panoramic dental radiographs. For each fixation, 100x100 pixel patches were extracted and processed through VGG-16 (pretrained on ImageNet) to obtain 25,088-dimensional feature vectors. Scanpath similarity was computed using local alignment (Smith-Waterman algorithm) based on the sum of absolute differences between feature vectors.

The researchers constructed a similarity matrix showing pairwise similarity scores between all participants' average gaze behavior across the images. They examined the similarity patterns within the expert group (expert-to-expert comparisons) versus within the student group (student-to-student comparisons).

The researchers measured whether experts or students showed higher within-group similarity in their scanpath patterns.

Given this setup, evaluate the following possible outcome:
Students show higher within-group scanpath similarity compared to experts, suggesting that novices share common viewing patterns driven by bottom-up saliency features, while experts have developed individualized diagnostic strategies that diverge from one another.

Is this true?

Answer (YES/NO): NO